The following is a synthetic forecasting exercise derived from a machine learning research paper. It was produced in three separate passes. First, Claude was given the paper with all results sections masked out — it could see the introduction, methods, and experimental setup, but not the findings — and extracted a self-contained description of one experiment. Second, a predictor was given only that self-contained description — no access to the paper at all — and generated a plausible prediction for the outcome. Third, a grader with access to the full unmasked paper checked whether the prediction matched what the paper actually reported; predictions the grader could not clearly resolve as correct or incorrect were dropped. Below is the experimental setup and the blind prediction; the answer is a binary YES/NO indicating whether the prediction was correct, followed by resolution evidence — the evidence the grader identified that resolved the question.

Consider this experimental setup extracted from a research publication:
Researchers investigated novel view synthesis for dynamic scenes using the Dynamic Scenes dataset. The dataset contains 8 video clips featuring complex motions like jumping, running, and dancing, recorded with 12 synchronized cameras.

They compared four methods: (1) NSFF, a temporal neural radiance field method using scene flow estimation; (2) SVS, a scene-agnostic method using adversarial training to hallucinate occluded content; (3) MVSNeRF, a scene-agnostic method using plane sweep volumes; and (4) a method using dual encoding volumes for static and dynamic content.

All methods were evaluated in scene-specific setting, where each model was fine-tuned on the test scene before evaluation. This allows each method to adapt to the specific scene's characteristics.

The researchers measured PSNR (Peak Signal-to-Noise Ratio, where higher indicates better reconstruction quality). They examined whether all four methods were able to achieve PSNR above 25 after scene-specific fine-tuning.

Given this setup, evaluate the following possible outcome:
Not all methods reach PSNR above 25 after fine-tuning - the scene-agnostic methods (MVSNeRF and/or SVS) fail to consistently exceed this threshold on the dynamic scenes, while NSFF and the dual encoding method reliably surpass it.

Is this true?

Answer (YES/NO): YES